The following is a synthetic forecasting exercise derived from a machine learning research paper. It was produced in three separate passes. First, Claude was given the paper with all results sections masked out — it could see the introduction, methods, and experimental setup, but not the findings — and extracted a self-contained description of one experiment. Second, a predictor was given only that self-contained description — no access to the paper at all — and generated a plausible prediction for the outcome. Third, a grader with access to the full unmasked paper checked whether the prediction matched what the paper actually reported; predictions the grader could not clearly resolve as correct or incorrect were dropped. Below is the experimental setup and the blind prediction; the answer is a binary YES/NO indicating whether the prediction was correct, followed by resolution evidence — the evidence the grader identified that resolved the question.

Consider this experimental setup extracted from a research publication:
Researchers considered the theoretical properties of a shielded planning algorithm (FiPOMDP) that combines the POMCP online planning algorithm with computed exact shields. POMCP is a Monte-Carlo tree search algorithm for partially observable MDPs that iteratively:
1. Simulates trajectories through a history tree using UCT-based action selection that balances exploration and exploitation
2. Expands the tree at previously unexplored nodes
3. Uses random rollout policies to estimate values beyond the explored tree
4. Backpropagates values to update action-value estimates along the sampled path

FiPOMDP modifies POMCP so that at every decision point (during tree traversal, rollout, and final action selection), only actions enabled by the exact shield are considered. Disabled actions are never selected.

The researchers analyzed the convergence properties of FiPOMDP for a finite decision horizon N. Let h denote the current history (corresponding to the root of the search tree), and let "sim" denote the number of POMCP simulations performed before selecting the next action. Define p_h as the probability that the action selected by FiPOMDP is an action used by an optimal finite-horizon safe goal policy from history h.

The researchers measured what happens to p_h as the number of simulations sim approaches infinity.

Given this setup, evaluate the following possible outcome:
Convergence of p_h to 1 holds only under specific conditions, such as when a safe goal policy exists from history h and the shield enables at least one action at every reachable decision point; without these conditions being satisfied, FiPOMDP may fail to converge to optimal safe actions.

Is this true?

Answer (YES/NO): NO